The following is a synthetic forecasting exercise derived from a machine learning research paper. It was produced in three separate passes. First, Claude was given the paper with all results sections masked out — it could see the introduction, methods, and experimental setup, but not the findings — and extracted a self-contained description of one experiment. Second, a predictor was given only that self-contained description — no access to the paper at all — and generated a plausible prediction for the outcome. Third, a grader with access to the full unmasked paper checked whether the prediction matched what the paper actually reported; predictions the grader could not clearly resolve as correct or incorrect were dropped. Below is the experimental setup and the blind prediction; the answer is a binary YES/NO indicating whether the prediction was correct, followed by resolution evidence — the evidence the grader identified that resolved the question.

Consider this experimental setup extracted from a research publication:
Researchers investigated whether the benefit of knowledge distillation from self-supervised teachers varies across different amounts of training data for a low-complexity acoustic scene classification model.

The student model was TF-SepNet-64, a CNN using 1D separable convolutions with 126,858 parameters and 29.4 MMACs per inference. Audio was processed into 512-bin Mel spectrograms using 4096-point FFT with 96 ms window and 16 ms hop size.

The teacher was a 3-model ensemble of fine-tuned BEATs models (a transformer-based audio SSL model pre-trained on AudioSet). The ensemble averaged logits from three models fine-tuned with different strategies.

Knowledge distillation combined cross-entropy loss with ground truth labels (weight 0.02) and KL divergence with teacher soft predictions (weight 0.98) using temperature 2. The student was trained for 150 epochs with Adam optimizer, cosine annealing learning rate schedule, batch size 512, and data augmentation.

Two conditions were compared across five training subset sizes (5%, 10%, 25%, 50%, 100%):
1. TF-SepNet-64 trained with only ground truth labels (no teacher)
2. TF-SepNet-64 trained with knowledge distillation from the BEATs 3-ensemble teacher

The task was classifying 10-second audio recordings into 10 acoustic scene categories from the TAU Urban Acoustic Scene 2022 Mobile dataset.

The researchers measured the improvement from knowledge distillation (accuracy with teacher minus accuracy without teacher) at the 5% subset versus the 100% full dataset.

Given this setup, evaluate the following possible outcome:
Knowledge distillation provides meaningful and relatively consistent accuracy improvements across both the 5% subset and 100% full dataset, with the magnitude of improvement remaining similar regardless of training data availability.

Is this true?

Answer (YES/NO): NO